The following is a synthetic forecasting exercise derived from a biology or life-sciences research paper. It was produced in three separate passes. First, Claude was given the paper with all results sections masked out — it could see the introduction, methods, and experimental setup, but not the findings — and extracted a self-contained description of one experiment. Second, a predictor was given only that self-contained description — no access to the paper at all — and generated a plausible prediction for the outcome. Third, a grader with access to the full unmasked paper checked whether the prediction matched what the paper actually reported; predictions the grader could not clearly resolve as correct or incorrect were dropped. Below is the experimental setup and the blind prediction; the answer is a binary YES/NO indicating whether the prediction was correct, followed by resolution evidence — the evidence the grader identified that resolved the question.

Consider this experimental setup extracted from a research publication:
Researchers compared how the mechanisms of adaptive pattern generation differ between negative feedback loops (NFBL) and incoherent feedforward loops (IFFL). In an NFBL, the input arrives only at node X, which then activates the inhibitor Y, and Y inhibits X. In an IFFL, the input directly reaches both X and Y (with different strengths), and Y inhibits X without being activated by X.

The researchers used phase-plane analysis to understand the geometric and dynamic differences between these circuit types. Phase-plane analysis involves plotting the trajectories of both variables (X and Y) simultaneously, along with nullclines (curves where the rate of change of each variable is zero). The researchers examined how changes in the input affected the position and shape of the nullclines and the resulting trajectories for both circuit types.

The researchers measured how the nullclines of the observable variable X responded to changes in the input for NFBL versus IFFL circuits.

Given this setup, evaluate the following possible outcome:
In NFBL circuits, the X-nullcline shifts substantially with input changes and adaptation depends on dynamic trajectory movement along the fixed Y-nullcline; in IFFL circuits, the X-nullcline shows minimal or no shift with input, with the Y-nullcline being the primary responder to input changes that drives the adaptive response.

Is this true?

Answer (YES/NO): NO